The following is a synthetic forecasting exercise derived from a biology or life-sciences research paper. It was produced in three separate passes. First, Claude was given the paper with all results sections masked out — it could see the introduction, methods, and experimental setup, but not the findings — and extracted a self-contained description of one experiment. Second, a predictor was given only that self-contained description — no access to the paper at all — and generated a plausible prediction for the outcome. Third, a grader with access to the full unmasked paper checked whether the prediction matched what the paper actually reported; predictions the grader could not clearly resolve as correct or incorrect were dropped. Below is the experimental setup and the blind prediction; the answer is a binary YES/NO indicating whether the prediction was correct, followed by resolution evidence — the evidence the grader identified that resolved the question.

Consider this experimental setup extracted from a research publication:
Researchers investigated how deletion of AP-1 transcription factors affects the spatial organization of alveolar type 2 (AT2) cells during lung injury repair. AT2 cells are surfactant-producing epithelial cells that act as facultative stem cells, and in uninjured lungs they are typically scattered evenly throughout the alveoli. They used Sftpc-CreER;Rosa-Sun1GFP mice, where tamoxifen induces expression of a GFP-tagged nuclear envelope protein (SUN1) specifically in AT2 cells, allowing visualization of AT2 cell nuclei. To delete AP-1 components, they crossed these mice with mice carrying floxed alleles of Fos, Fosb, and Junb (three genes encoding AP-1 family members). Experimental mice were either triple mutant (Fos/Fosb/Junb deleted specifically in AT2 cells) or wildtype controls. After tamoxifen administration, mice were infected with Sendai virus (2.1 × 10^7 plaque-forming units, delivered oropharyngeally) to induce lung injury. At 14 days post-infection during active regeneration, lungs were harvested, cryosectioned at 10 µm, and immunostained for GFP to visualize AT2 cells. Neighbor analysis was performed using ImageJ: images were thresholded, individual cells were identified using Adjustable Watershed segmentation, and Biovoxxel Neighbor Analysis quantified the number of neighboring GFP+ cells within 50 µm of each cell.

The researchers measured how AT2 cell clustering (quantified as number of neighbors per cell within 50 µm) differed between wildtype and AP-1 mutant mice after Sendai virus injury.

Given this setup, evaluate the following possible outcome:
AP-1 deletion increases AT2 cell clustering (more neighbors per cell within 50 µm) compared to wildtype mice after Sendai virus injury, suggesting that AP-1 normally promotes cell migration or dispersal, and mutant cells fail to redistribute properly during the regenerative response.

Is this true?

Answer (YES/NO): YES